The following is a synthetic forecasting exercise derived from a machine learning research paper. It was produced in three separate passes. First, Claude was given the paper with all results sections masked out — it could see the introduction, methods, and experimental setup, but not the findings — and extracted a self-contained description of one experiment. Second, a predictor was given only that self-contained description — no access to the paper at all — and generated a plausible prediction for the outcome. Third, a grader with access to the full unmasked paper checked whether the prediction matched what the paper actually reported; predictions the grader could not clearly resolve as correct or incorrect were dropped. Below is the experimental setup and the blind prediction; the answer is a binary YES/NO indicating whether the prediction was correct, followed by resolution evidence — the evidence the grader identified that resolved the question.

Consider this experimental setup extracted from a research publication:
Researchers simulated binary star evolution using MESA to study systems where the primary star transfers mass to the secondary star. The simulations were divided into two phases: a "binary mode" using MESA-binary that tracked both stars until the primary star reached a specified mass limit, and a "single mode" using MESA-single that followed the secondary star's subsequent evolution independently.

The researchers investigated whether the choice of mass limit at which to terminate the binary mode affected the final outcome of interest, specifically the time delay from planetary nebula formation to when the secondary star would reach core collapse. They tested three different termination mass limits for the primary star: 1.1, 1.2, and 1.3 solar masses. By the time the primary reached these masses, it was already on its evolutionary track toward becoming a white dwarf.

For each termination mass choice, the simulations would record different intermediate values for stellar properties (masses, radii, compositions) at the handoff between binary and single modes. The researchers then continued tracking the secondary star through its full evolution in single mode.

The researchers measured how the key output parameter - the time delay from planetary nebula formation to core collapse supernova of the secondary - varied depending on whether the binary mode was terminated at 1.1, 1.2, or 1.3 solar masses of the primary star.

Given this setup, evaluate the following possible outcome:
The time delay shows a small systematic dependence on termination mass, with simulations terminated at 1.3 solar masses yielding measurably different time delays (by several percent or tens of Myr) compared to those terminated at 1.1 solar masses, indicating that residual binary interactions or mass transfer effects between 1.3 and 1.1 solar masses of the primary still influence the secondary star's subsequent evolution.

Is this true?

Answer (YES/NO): NO